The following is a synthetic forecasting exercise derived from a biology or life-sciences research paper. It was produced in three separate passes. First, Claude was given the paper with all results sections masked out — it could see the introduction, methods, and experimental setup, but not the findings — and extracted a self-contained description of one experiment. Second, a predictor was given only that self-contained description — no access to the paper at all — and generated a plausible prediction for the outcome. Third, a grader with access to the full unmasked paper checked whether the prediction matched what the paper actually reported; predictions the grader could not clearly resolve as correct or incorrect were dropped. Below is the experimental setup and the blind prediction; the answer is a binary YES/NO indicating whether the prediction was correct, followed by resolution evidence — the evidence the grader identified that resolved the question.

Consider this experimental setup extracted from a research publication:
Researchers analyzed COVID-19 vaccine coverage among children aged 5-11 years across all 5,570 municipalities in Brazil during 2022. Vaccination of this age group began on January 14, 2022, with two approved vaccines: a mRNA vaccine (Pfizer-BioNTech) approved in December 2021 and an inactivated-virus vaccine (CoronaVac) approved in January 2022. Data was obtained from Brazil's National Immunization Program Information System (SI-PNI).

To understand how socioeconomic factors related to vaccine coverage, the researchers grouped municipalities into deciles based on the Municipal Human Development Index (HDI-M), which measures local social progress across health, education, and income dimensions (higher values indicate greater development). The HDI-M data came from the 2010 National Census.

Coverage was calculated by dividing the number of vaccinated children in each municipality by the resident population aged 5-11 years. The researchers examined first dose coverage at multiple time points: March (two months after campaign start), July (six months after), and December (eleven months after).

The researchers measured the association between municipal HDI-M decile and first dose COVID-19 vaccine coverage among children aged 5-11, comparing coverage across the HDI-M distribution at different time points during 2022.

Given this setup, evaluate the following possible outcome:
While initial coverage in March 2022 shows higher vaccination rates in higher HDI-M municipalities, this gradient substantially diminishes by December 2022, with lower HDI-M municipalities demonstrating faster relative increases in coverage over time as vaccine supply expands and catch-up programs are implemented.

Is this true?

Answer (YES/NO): NO